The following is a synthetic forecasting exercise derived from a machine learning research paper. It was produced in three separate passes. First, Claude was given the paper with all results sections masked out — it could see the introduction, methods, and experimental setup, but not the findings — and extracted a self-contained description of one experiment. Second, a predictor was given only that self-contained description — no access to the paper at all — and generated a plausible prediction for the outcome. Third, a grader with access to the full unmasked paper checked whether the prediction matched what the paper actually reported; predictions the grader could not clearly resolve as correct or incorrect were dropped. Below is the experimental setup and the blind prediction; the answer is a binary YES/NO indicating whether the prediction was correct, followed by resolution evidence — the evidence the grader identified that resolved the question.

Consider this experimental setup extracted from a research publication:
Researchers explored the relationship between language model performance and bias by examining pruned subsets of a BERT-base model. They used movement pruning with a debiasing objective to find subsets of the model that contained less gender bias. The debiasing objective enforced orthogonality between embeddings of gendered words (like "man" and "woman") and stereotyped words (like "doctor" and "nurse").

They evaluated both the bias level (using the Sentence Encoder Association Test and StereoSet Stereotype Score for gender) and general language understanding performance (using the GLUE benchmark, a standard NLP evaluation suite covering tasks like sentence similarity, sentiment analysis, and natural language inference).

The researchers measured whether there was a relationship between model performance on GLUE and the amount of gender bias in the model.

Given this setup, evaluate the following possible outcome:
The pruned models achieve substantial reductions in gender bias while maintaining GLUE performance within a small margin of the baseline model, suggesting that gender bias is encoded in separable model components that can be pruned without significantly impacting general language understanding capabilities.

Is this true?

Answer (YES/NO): NO